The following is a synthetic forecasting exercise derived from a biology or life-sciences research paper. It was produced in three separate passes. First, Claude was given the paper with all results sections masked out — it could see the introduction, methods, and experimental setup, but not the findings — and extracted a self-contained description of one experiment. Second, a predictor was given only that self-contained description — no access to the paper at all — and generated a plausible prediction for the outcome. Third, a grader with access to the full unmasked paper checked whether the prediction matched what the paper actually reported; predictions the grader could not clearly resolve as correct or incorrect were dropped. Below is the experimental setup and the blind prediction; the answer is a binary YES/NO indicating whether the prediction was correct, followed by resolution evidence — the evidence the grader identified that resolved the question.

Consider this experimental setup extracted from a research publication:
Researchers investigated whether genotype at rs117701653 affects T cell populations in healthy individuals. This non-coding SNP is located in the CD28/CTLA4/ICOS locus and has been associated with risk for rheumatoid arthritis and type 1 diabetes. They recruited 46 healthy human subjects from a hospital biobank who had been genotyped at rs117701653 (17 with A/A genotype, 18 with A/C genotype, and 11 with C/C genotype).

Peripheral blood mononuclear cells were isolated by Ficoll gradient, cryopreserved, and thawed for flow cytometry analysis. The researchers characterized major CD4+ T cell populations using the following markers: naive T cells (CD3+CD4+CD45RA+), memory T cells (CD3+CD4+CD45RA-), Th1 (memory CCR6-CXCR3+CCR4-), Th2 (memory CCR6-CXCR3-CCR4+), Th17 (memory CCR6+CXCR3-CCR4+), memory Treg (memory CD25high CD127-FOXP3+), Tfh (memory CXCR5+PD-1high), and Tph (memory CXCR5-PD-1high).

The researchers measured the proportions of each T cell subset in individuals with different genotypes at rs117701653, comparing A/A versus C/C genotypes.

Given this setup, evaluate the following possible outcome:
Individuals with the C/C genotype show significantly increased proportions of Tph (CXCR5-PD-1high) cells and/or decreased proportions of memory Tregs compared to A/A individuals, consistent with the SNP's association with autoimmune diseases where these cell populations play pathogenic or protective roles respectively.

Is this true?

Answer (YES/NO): NO